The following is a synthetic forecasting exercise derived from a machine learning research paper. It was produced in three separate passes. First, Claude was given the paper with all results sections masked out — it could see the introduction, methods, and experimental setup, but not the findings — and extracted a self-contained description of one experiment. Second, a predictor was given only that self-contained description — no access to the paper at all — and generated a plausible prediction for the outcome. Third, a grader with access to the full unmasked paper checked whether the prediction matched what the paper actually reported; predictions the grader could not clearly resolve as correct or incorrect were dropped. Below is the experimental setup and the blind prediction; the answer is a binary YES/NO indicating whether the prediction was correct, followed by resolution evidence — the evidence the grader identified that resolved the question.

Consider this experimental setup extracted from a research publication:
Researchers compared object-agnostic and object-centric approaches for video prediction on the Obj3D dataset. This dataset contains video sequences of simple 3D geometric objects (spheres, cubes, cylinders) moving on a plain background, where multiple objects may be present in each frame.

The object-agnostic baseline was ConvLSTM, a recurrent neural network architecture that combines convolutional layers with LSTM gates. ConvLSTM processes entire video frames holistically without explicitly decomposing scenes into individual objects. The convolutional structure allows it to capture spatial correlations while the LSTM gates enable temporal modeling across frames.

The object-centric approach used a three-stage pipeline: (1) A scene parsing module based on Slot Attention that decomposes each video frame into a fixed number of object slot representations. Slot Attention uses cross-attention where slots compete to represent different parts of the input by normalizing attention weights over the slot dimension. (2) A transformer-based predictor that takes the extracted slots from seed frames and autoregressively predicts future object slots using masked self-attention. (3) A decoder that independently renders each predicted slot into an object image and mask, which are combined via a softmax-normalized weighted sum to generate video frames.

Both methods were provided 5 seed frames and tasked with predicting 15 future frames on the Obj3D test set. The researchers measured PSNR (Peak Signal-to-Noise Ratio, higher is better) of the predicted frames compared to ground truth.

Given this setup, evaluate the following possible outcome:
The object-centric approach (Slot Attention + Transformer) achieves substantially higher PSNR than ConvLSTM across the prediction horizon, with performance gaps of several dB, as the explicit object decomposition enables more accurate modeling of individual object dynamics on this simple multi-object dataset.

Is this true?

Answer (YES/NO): NO